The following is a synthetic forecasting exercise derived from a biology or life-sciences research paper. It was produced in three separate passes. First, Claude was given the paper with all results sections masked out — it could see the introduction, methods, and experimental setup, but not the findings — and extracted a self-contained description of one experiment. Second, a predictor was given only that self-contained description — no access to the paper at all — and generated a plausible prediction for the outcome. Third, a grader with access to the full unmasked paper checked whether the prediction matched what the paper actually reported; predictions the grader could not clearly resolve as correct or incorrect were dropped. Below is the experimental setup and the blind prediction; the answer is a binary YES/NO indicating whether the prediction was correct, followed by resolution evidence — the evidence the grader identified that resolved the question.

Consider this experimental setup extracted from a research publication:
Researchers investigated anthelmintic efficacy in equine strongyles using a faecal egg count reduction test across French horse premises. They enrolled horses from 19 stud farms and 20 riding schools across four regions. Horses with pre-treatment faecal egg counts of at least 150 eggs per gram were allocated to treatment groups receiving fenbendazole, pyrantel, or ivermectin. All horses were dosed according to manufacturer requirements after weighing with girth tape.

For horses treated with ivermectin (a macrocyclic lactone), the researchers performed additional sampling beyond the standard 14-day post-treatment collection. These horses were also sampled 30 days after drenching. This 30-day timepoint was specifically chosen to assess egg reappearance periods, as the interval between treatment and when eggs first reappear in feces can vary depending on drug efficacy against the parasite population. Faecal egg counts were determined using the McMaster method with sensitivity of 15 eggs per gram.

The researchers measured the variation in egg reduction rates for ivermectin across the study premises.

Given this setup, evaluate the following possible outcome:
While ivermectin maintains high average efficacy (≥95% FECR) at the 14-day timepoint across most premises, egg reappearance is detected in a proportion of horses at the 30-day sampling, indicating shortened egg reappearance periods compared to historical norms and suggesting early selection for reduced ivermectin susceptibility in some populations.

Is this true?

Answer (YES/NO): YES